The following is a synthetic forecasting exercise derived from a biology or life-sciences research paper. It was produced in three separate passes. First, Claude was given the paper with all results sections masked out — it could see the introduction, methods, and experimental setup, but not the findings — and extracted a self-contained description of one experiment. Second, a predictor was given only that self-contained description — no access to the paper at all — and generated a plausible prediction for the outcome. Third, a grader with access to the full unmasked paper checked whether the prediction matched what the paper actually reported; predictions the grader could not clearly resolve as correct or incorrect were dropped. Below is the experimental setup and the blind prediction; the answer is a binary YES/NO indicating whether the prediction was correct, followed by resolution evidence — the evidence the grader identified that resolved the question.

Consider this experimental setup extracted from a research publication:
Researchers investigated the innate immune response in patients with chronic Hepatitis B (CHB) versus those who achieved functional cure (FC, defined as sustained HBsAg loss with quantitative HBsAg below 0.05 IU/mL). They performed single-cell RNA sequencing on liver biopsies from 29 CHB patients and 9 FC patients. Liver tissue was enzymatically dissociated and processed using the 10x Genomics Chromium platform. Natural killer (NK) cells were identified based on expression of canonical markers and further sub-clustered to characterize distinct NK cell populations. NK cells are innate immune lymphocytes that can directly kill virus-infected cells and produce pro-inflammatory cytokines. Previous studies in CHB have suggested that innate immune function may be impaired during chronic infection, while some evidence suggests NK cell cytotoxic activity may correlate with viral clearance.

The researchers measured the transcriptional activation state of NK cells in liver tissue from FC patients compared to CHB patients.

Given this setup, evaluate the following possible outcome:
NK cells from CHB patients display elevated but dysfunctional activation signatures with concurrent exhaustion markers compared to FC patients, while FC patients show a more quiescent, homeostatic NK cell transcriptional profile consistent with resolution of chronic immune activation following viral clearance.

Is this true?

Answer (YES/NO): NO